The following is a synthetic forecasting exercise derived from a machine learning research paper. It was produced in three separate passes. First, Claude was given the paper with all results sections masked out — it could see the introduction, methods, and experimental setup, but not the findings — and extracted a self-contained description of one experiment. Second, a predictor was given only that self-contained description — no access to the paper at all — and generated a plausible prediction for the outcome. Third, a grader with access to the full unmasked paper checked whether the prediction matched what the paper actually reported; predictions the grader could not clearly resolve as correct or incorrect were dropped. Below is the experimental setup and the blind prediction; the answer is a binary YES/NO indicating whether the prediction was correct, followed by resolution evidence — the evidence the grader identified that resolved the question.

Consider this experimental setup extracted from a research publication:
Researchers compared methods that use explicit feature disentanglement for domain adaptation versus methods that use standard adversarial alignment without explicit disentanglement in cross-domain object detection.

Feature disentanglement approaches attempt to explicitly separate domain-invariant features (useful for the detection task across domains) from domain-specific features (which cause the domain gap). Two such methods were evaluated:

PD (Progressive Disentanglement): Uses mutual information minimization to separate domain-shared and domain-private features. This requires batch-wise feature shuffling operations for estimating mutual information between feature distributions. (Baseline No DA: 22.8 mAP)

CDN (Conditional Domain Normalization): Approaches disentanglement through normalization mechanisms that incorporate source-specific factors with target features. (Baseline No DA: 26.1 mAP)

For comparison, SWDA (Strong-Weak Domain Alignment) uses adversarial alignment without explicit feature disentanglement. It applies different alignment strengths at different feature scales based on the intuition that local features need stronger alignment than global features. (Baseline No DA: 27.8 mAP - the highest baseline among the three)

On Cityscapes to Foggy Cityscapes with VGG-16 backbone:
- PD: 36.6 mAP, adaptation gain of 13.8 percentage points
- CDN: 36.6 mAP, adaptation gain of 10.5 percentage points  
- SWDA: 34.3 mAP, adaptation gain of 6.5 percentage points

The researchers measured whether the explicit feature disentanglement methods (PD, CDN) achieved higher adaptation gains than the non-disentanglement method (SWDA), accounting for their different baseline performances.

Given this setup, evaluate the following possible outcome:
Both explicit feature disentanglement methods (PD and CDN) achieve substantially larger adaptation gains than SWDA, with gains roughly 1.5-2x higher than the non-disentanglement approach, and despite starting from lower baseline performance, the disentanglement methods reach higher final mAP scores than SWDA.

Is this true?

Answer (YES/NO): YES